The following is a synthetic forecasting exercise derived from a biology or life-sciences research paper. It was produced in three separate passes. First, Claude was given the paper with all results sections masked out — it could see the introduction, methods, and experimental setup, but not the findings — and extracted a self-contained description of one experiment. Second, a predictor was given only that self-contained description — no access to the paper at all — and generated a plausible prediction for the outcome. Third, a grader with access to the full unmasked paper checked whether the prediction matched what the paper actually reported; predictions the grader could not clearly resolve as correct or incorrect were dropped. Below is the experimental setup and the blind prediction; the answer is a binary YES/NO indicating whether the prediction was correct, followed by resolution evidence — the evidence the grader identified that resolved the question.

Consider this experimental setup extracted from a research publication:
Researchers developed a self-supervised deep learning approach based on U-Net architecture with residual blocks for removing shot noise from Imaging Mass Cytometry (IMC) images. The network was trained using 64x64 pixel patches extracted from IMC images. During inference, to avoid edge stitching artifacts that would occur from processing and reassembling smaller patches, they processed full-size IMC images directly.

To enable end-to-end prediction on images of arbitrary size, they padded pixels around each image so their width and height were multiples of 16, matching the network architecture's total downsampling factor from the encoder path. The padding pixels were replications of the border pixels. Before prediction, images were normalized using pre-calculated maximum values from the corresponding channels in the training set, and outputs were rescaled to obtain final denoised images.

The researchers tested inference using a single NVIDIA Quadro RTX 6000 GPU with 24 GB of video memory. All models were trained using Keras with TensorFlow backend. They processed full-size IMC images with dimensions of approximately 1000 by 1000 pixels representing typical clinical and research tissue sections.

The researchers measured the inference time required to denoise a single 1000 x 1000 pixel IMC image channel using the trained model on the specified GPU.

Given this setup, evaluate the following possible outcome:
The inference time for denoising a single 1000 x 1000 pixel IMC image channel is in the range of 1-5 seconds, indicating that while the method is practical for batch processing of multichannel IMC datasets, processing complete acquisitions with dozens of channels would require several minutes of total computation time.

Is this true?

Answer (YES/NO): NO